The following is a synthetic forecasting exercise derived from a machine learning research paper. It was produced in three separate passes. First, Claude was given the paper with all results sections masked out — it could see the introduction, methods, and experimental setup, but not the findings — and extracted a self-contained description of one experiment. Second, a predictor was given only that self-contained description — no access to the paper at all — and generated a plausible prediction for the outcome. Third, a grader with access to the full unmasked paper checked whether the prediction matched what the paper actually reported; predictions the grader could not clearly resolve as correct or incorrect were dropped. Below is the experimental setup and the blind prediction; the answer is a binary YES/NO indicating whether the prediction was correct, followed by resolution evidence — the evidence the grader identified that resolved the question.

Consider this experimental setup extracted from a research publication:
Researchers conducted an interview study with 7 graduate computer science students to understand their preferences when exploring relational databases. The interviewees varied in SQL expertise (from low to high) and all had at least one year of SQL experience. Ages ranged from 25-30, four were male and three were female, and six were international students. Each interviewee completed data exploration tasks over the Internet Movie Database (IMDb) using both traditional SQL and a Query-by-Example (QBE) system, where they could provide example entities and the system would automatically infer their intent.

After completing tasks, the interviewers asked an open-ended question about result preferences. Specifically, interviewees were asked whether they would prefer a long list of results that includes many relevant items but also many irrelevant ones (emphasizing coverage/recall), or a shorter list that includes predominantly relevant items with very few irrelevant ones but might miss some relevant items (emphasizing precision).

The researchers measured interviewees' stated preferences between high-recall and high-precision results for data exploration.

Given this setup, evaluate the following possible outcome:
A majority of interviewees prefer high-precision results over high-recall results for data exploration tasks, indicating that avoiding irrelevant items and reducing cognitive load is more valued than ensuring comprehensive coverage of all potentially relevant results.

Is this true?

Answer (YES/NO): YES